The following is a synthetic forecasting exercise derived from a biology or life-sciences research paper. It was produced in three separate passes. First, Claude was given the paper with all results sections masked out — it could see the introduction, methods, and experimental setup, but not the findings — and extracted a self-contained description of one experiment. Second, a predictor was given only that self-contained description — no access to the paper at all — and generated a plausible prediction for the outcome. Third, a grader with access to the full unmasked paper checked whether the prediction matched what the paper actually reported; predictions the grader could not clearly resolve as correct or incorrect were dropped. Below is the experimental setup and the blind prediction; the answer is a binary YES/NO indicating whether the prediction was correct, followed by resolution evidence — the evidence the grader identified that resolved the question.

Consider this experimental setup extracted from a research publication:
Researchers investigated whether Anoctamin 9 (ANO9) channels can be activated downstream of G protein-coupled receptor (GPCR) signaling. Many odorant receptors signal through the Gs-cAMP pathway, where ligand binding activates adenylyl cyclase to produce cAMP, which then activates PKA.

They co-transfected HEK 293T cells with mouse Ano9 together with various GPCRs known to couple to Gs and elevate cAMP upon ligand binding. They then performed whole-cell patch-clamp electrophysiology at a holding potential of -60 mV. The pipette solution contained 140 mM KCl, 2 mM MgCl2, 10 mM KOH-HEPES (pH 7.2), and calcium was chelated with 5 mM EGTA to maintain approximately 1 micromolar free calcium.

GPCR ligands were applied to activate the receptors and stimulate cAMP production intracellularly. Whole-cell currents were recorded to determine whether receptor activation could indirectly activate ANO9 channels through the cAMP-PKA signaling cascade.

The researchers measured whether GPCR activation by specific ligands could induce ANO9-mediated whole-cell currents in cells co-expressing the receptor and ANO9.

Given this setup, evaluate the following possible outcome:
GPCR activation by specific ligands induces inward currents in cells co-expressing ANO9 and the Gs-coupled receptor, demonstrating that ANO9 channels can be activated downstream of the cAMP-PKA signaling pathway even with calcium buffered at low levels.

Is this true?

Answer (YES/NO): YES